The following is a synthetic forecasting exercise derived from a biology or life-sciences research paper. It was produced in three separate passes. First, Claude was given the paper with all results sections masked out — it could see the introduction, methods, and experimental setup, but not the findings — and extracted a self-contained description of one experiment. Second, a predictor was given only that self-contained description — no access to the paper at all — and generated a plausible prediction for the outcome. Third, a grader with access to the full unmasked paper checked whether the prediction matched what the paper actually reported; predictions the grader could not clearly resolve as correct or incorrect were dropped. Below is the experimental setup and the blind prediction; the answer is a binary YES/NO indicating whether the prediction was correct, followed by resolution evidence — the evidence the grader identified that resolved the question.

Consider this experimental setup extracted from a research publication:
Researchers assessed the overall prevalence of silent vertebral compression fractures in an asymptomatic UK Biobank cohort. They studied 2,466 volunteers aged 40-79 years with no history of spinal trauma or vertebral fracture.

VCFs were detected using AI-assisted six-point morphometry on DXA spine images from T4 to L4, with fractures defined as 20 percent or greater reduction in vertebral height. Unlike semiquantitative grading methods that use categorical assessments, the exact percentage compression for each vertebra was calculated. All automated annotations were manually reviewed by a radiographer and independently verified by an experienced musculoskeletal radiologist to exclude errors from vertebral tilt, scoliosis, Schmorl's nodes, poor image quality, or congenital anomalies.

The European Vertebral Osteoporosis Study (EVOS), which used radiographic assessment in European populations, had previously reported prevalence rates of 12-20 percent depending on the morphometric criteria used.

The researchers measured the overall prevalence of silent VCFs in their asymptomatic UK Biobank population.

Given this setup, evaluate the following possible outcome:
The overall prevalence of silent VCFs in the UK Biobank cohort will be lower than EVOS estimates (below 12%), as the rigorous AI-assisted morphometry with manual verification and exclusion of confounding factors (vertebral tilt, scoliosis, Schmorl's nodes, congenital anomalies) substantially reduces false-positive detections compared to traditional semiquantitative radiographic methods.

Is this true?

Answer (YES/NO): NO